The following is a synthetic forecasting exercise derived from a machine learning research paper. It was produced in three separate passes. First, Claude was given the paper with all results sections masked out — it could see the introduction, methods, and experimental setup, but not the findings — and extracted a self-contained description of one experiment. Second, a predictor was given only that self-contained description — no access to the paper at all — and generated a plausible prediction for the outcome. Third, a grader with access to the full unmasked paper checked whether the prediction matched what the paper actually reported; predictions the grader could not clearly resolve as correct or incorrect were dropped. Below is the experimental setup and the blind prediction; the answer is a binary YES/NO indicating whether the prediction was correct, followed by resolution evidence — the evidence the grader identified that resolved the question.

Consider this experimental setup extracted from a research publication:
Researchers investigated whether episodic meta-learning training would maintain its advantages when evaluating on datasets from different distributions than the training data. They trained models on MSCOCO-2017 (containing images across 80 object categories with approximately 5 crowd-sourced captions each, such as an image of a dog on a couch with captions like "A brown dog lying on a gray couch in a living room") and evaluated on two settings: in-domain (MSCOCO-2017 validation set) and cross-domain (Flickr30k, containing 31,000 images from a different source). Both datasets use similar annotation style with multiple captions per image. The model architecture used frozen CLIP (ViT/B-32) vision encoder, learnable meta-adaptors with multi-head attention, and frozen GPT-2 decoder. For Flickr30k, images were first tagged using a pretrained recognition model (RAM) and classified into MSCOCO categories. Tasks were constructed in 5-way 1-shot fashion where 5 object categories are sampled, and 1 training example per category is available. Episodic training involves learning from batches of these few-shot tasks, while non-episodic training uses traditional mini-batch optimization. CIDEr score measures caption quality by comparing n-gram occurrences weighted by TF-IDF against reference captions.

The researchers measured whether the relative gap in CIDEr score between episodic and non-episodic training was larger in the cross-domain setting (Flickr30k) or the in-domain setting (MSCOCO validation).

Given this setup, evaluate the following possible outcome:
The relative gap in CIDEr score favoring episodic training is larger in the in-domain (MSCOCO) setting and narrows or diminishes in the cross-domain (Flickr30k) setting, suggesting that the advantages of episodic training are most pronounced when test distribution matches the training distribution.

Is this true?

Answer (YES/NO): YES